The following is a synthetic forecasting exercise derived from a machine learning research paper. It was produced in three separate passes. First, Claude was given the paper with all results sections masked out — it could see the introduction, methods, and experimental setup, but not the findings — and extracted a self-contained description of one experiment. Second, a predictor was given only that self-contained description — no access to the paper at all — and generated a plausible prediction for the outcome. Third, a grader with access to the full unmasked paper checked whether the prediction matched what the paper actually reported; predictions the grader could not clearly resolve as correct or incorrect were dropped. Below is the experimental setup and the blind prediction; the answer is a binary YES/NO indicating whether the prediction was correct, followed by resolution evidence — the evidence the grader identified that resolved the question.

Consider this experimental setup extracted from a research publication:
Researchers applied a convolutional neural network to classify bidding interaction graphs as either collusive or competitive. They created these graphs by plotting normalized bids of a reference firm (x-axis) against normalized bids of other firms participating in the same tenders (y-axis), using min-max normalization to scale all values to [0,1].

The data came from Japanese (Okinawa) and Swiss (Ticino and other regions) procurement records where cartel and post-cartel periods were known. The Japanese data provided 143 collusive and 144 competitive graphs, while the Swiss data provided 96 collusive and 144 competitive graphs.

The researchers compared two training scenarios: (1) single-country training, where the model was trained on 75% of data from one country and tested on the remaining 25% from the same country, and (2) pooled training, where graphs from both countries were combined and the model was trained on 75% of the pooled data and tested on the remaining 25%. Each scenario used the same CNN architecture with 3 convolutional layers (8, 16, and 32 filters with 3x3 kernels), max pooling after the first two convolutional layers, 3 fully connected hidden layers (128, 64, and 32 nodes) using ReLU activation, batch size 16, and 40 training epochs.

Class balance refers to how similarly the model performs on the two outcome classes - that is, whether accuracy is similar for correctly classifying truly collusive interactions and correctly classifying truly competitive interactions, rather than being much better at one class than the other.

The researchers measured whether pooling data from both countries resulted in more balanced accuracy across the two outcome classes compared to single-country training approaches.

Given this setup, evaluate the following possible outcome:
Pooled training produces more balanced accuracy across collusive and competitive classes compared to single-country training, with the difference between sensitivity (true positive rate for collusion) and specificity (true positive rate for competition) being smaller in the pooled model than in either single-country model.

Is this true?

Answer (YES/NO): YES